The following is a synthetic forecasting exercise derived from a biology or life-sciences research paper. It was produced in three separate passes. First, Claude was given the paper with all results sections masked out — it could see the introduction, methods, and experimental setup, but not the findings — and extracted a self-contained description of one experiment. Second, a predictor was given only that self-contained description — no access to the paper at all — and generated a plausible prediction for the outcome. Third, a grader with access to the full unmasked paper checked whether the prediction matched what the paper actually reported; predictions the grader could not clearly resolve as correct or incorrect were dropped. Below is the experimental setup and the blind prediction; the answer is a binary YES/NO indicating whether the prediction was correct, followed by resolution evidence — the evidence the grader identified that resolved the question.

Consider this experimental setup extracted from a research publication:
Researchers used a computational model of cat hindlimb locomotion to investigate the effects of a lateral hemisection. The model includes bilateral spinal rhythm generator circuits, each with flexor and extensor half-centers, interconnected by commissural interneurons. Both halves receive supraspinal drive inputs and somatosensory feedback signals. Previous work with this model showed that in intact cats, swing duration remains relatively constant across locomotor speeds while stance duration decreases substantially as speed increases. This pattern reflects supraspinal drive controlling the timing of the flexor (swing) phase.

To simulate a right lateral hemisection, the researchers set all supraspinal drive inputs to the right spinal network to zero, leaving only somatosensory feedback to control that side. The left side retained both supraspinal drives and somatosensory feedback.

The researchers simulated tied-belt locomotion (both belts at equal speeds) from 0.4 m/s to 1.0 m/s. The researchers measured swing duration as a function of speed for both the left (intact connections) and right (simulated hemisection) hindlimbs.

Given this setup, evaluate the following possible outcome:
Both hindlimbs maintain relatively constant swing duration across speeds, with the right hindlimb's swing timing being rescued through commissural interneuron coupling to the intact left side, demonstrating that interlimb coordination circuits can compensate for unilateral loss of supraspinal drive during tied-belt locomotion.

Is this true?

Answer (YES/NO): NO